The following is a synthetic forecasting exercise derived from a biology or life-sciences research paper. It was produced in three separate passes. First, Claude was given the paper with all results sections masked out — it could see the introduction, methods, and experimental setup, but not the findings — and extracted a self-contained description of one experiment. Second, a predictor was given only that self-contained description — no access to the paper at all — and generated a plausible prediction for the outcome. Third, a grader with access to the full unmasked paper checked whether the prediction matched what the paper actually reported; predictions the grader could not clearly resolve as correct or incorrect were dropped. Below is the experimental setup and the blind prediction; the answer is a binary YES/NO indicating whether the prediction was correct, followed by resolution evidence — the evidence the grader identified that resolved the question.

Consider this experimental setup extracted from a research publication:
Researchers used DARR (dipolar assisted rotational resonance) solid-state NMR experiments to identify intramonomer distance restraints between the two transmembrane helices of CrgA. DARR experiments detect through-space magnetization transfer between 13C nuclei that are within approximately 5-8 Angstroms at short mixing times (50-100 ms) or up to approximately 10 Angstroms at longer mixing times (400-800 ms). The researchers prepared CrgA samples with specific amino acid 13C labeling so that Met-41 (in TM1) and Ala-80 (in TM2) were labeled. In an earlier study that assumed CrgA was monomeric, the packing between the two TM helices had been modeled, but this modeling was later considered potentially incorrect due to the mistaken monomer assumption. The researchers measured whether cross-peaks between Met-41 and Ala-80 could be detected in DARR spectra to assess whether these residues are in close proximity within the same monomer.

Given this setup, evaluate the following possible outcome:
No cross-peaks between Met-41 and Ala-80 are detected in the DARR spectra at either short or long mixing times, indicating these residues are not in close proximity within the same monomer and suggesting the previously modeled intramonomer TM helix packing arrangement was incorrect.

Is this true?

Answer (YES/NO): NO